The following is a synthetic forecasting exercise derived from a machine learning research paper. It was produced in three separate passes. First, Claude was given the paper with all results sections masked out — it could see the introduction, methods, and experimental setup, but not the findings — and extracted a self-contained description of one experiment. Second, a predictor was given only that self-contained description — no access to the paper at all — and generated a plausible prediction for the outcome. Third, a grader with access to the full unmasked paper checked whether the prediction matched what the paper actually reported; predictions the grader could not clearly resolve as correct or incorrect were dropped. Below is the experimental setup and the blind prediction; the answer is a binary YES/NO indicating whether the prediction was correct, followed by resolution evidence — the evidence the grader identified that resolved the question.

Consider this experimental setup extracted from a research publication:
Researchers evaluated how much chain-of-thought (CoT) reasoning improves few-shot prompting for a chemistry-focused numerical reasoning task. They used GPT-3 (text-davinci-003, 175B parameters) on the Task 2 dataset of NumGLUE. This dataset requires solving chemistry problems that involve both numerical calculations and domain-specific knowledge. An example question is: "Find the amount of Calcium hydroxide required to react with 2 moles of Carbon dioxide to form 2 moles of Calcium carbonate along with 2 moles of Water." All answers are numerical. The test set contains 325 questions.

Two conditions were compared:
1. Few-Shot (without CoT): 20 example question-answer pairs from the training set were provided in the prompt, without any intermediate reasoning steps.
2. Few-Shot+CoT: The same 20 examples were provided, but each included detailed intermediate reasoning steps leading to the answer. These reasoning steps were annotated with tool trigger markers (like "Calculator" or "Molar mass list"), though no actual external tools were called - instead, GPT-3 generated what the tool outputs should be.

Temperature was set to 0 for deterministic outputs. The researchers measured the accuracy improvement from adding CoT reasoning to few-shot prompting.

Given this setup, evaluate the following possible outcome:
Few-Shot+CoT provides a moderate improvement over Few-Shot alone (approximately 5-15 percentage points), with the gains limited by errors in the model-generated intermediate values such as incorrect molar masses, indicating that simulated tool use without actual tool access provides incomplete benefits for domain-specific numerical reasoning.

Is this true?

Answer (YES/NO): NO